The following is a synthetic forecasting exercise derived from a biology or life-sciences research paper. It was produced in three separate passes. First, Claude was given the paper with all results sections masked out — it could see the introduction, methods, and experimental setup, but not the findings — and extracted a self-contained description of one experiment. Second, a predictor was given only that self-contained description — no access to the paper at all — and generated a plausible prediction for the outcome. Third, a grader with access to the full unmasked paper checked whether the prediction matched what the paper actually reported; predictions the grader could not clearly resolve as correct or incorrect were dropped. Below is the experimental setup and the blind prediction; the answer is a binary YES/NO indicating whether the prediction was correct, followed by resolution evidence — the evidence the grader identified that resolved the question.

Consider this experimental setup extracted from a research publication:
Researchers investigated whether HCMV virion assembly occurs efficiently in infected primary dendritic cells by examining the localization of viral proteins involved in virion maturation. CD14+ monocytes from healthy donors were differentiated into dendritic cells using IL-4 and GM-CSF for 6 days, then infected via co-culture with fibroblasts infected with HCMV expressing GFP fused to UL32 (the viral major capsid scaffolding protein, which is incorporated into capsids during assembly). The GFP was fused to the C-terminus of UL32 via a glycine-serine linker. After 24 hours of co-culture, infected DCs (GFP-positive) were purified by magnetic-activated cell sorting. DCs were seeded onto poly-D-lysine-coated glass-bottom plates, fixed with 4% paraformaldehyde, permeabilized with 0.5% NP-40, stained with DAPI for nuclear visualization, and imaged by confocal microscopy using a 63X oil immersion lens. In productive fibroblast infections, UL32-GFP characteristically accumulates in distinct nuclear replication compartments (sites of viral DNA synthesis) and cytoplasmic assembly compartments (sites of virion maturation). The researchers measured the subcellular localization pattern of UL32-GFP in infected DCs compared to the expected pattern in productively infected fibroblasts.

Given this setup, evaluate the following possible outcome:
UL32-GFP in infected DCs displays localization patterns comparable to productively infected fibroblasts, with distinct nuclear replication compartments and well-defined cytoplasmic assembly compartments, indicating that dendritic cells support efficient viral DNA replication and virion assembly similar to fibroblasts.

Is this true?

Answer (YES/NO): NO